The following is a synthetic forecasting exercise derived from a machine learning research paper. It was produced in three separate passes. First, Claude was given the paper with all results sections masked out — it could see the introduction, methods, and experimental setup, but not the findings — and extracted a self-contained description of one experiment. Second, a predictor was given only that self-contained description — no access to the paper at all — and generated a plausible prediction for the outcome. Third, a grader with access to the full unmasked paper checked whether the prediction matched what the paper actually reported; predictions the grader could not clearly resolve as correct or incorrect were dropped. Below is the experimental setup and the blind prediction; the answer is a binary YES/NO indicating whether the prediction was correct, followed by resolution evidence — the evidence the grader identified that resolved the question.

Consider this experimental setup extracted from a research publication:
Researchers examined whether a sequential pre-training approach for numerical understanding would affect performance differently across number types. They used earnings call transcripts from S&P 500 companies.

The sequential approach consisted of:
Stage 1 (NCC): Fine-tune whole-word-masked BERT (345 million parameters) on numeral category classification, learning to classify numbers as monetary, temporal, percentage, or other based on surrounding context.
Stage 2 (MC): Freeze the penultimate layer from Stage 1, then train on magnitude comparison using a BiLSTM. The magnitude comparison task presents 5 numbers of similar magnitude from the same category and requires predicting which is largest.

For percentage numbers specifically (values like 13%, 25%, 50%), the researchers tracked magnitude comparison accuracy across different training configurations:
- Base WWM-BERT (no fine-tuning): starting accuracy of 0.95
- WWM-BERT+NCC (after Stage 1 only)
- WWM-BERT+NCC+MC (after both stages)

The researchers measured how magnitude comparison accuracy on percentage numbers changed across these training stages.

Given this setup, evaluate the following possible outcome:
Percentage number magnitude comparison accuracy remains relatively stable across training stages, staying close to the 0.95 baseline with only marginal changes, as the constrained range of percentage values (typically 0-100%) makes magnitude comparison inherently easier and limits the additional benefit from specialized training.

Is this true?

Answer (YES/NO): NO